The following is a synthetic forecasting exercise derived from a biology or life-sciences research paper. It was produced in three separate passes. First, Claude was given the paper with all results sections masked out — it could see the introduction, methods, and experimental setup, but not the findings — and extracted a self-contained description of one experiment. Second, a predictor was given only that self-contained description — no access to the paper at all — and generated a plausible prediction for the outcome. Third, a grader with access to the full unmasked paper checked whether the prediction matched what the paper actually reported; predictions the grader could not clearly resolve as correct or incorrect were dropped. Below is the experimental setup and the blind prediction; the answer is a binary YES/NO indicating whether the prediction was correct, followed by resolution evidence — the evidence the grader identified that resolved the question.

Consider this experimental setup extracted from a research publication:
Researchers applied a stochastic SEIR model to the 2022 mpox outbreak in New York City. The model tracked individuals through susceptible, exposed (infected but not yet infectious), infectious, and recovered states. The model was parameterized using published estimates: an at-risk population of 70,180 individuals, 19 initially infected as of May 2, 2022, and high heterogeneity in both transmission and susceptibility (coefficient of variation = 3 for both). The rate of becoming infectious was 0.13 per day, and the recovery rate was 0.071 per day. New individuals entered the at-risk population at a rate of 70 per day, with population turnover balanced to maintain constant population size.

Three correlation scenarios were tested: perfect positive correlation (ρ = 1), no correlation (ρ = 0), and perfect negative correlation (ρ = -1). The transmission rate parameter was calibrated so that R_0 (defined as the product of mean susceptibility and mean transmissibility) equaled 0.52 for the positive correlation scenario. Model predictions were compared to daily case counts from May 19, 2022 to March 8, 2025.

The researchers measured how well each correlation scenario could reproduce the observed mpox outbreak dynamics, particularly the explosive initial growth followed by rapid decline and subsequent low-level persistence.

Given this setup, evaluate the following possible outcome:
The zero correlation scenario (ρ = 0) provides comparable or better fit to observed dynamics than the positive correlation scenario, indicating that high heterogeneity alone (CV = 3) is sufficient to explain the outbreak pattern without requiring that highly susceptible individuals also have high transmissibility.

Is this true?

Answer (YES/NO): NO